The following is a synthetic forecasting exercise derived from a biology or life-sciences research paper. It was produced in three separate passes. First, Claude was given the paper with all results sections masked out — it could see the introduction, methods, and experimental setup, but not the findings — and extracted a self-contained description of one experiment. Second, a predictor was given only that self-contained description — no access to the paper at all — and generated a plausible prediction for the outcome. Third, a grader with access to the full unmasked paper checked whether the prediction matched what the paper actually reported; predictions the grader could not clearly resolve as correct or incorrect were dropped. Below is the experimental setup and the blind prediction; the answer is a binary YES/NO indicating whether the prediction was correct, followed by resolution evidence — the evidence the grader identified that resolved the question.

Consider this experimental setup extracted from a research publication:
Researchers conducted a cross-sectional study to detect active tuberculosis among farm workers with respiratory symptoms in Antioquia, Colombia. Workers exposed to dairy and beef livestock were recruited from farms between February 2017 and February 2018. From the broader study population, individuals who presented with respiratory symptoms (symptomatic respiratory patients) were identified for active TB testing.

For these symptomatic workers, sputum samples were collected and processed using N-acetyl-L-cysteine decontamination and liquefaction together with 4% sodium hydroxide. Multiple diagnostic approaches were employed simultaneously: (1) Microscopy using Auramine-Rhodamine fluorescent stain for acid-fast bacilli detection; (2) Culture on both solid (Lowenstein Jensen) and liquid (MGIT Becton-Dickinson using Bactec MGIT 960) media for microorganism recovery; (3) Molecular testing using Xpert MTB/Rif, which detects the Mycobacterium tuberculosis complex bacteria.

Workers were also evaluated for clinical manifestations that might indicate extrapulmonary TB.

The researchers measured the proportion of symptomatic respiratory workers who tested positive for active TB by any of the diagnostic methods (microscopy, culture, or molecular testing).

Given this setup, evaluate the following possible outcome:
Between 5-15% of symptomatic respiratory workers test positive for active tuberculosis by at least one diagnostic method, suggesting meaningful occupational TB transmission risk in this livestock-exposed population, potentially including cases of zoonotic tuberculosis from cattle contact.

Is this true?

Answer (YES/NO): NO